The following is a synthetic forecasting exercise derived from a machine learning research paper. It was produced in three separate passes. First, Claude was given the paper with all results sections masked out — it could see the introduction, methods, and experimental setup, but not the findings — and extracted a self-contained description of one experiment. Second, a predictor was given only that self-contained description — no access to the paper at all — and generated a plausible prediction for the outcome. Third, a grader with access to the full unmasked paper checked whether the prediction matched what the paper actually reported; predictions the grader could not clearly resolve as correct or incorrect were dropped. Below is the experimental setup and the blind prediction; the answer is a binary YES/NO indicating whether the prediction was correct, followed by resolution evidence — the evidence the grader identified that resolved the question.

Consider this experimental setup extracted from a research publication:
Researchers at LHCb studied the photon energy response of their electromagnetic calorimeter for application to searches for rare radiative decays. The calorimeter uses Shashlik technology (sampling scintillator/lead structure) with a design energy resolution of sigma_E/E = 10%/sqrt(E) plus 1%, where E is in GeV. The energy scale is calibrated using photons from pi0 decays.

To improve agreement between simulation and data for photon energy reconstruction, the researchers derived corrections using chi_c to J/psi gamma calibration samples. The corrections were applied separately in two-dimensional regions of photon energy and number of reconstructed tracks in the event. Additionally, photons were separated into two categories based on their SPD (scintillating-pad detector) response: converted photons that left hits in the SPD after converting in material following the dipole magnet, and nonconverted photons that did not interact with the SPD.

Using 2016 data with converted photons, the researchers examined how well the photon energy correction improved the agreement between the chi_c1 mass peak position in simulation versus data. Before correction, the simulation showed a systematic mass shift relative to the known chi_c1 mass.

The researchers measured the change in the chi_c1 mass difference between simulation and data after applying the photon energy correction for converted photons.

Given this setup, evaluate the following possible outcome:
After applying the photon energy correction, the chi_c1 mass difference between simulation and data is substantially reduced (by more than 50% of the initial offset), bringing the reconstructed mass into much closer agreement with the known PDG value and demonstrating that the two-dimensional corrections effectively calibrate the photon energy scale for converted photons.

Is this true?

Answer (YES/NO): YES